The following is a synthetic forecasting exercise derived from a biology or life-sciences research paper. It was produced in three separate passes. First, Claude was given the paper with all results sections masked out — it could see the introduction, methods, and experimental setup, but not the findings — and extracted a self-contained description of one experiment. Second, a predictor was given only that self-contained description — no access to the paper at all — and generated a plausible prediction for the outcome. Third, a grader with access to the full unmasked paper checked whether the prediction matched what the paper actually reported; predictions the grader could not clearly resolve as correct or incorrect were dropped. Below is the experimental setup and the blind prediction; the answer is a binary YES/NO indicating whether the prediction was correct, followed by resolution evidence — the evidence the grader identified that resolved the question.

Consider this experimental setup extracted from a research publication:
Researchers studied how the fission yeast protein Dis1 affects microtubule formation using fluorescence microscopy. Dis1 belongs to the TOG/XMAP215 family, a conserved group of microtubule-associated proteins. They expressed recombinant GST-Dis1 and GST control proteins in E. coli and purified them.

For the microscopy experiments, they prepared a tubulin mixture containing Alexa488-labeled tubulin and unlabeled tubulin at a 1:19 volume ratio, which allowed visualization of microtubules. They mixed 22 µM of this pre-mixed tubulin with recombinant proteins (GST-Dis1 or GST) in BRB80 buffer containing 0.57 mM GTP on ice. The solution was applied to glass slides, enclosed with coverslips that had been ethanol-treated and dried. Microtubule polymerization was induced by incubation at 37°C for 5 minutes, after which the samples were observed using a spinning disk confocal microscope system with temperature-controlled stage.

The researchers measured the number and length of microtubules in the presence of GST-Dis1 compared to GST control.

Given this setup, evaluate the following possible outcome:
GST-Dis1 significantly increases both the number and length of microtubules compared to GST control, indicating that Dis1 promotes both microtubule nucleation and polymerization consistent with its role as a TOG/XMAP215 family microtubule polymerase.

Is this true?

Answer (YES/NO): NO